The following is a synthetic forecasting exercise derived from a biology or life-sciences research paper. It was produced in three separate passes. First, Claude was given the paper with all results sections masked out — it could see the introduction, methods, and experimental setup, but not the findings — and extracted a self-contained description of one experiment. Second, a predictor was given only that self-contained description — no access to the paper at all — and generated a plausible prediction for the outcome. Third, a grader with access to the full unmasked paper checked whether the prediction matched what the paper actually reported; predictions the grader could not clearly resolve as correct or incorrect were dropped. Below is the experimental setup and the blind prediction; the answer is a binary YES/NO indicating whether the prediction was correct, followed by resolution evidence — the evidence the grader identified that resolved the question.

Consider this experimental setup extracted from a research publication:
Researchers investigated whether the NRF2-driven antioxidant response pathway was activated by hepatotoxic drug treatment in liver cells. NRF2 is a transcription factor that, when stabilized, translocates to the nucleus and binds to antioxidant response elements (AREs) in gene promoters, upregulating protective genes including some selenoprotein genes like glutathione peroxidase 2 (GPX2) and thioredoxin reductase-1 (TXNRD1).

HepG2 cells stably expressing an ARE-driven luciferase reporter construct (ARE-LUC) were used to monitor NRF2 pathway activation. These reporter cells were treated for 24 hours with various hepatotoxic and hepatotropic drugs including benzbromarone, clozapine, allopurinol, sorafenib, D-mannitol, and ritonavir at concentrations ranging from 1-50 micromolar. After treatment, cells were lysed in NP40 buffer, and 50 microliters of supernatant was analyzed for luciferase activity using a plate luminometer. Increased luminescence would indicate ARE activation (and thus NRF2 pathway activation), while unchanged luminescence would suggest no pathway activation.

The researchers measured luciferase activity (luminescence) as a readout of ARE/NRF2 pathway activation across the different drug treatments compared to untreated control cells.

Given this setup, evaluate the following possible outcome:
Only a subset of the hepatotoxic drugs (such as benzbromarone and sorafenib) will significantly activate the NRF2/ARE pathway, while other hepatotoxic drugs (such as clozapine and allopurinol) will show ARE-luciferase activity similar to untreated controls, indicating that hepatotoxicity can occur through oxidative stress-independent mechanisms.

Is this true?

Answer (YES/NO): NO